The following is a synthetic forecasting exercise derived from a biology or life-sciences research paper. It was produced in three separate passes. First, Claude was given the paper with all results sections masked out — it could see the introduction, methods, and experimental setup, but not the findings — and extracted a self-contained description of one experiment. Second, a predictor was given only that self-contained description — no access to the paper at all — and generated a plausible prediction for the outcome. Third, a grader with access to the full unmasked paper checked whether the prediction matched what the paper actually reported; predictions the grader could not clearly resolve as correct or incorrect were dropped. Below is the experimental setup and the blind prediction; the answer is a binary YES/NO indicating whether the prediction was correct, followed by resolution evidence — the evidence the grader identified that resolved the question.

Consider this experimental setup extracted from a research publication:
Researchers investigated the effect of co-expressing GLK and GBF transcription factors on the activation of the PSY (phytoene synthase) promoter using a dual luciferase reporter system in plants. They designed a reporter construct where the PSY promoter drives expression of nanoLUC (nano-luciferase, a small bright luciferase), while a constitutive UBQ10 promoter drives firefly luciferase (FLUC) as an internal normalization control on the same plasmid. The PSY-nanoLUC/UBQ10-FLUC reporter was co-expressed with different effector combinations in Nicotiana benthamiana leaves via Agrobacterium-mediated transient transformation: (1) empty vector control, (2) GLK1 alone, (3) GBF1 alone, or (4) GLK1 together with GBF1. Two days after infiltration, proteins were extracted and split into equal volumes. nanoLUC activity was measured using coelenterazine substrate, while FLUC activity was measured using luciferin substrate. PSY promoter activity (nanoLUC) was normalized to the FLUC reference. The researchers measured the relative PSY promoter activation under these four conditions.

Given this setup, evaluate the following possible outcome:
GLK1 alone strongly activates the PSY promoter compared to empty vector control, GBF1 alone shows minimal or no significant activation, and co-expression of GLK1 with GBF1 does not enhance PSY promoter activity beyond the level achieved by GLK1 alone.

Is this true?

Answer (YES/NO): NO